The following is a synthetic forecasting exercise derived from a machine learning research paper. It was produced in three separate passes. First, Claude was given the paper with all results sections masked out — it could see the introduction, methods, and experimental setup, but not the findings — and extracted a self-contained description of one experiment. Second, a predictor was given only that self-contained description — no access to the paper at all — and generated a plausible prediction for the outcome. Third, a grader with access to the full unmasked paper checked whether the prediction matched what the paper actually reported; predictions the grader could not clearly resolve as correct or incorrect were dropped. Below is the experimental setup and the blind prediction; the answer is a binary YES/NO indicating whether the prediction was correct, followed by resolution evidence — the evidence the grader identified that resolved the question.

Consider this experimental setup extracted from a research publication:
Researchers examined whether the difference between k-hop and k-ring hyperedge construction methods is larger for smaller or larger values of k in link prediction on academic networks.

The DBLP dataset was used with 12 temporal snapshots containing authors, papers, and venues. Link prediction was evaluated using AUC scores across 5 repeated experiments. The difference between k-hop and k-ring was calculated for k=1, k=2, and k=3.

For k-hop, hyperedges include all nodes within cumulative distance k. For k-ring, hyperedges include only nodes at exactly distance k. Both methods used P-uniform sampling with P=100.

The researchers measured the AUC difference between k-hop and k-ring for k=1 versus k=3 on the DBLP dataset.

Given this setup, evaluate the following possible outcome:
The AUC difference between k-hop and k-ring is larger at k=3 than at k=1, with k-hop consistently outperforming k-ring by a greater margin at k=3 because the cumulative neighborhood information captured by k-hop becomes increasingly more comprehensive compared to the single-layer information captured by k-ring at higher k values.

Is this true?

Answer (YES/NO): NO